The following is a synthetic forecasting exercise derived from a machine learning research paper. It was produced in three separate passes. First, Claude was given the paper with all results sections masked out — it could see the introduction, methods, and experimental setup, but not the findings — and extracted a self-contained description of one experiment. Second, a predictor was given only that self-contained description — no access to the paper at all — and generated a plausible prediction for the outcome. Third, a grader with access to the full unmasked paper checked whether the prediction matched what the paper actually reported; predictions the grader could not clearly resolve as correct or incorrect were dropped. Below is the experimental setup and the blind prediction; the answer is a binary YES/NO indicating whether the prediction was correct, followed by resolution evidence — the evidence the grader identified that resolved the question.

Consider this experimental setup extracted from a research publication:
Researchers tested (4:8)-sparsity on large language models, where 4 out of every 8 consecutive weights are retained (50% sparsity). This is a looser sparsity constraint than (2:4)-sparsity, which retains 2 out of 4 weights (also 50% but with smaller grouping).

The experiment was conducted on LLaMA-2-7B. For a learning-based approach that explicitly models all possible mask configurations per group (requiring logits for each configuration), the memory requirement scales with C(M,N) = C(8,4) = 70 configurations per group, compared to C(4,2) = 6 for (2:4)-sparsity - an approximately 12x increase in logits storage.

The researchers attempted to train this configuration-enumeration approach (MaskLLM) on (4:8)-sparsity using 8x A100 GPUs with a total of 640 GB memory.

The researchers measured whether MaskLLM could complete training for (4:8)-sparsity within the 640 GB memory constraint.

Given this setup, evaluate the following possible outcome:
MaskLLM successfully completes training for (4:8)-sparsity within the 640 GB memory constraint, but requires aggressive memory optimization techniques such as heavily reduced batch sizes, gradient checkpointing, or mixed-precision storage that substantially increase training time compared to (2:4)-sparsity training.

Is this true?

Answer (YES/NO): NO